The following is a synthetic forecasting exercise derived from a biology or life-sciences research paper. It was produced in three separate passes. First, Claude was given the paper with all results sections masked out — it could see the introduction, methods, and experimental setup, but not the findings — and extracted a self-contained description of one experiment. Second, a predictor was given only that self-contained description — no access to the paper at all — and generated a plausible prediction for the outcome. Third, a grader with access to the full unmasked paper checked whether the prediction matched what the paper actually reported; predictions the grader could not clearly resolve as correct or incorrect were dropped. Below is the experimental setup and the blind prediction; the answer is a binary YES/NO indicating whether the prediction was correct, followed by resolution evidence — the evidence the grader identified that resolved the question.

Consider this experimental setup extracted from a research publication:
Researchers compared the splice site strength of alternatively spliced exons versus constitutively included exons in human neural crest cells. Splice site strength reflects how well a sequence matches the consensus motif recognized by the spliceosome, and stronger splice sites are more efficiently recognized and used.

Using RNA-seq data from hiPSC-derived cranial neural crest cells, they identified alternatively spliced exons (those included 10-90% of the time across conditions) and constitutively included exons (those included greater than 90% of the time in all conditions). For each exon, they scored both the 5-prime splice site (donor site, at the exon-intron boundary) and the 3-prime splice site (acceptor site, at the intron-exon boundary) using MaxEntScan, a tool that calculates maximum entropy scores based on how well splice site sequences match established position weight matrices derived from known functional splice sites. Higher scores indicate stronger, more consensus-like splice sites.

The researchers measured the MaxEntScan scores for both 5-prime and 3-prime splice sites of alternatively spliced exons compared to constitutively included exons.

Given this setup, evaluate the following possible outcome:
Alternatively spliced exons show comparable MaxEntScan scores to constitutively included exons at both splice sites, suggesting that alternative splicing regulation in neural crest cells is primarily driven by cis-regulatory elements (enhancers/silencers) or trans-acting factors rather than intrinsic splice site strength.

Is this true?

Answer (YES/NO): NO